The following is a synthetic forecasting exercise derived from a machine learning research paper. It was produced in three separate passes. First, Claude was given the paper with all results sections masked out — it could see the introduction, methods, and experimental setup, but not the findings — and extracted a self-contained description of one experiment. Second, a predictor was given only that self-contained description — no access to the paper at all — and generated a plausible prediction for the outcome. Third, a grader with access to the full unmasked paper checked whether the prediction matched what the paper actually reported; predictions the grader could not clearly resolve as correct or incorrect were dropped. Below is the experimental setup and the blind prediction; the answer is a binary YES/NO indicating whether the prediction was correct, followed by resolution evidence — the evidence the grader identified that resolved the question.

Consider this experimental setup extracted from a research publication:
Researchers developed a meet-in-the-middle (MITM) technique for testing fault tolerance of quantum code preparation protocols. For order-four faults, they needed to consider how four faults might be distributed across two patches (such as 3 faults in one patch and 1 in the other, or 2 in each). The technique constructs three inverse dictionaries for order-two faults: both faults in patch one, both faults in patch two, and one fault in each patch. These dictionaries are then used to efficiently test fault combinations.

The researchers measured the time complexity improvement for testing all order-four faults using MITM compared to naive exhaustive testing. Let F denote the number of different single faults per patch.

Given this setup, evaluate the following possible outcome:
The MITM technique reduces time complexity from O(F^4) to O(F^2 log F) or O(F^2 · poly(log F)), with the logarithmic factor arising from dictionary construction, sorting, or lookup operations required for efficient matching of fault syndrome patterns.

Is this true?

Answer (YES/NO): NO